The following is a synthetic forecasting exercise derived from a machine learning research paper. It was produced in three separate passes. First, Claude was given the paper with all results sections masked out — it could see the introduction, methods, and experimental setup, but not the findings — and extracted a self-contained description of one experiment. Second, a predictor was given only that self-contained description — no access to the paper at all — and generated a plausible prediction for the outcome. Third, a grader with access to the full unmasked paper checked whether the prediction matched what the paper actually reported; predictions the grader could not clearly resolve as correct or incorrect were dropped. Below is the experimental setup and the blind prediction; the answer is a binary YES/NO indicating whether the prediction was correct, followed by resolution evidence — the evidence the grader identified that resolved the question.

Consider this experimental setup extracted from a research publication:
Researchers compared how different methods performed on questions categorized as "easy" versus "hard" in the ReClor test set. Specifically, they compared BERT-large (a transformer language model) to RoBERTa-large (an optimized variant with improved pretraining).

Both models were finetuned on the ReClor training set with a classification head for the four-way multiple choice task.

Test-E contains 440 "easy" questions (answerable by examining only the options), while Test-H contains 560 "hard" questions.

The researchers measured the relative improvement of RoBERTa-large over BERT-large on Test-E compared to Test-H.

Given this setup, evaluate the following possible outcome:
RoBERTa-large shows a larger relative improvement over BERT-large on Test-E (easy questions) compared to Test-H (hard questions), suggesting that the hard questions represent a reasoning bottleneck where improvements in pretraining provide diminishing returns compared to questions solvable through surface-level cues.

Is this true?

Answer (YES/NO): NO